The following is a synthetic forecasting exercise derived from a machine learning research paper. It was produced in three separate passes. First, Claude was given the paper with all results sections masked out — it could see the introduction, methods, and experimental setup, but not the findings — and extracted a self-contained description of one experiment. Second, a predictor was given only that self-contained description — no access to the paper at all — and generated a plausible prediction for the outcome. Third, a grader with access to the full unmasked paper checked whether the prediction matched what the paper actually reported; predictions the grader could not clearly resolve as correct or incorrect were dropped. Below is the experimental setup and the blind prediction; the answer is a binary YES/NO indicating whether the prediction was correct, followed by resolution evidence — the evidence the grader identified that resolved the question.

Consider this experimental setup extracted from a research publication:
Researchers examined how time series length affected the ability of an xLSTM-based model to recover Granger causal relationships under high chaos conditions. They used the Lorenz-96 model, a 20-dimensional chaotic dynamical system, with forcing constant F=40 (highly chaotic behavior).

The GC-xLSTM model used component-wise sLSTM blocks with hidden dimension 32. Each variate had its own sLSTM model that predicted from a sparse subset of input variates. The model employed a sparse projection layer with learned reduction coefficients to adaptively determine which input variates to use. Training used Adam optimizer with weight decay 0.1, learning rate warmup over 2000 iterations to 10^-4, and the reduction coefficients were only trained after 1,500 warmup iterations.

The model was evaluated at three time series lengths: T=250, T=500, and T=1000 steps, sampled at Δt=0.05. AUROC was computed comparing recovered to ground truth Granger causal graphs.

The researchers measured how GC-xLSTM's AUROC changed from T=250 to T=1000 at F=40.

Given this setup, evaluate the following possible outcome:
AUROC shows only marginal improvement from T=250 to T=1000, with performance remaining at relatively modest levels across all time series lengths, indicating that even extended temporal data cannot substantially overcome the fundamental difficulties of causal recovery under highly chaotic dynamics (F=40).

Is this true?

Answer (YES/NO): NO